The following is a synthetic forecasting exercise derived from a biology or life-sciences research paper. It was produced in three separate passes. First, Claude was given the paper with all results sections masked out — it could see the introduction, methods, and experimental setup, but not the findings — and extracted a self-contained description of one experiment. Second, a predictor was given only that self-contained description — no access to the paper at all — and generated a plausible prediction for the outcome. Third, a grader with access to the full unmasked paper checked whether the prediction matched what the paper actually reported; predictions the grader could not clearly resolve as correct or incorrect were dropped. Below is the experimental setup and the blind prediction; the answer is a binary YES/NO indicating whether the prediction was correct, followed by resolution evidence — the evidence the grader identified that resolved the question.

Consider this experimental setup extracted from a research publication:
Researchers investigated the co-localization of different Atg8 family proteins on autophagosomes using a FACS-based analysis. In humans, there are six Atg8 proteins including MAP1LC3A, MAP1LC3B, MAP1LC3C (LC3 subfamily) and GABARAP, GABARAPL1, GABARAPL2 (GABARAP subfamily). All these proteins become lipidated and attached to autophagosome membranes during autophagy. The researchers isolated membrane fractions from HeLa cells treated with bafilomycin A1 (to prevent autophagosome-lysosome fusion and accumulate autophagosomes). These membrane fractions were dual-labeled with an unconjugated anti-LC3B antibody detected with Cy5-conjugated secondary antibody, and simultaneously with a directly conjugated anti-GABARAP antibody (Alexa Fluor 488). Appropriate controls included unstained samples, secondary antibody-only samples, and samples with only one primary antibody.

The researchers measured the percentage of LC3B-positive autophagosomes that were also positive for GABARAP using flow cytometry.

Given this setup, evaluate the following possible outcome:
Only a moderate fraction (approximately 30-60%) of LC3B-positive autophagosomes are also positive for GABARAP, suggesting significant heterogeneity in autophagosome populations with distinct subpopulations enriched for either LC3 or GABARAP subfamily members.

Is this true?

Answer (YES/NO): YES